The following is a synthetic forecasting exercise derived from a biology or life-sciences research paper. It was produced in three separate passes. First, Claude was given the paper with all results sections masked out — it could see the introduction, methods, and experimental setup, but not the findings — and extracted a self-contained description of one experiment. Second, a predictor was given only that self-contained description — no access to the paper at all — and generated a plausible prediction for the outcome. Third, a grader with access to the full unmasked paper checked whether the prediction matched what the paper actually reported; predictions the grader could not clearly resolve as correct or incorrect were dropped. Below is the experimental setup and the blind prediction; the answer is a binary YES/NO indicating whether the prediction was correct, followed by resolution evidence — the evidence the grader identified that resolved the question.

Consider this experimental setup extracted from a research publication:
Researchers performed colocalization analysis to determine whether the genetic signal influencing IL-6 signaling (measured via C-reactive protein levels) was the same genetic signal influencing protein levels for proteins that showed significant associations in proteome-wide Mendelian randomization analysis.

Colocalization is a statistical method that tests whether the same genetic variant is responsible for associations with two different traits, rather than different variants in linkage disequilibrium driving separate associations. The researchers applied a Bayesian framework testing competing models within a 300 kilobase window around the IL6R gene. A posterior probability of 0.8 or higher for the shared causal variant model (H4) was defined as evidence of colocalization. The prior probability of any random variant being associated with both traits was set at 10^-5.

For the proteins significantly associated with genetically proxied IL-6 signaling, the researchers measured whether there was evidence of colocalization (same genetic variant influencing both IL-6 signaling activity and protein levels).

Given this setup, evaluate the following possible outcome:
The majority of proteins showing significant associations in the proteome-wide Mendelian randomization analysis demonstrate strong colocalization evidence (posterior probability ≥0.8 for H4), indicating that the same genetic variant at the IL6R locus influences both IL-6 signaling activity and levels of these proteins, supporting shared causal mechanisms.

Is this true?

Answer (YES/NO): YES